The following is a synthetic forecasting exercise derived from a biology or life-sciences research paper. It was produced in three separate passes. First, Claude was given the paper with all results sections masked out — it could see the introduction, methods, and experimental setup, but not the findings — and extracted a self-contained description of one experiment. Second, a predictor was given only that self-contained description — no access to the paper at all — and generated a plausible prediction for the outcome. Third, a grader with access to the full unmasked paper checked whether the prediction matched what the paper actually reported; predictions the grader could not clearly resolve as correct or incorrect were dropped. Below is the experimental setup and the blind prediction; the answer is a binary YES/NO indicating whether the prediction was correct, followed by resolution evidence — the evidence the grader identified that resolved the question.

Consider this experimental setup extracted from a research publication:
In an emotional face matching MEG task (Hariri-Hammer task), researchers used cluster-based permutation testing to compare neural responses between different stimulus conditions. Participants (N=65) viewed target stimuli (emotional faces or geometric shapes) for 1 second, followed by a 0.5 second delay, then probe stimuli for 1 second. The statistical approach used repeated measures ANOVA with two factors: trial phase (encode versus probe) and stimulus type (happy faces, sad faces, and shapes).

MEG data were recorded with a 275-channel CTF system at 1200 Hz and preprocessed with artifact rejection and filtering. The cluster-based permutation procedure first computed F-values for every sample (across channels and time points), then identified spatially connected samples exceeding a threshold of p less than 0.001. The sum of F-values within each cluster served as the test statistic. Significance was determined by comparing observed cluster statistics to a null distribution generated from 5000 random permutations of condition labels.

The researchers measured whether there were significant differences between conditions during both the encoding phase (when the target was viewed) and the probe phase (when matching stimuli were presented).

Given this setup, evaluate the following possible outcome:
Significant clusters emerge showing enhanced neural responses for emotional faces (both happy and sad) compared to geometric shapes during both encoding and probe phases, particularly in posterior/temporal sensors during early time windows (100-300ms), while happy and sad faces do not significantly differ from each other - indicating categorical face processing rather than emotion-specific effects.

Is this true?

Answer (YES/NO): YES